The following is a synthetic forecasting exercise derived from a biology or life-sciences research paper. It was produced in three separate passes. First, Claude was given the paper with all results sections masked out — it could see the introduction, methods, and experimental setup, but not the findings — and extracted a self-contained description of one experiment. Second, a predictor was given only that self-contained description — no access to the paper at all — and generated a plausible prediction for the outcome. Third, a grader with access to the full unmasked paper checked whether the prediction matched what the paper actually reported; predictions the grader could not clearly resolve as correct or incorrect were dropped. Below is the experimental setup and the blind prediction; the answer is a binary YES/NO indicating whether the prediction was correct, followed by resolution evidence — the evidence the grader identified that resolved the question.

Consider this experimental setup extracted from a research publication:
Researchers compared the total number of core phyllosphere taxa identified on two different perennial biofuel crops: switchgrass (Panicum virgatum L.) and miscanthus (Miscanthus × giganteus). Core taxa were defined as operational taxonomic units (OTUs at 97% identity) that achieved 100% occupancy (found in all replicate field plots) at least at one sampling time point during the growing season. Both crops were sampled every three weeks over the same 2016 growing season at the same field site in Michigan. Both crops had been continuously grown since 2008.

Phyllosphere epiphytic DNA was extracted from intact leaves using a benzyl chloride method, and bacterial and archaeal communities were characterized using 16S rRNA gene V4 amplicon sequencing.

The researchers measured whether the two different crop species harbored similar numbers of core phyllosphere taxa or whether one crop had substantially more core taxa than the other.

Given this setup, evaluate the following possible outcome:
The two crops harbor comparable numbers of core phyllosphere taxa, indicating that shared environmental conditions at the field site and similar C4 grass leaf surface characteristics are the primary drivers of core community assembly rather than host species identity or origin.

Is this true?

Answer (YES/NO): YES